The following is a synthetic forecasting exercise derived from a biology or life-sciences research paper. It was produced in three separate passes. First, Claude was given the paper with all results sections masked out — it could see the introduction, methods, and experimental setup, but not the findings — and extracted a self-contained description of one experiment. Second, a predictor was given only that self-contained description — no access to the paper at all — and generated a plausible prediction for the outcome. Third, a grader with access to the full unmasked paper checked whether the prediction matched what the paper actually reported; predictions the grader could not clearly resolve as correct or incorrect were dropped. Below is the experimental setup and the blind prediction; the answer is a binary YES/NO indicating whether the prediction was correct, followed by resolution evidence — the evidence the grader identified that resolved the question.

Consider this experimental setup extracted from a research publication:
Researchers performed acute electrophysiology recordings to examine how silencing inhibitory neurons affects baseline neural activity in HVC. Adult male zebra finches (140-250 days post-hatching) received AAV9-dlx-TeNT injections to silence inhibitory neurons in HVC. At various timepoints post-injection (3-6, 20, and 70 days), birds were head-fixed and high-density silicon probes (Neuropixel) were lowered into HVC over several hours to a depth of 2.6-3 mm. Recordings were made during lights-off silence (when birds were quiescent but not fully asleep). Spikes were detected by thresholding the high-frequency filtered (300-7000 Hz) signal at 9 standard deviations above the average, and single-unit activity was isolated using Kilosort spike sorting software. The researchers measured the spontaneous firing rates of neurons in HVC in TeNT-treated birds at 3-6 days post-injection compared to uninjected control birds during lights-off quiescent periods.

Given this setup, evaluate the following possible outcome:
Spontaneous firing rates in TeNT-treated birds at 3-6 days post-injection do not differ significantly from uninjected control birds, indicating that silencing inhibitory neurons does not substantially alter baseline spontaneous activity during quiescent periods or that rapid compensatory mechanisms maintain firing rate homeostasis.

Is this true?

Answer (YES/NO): NO